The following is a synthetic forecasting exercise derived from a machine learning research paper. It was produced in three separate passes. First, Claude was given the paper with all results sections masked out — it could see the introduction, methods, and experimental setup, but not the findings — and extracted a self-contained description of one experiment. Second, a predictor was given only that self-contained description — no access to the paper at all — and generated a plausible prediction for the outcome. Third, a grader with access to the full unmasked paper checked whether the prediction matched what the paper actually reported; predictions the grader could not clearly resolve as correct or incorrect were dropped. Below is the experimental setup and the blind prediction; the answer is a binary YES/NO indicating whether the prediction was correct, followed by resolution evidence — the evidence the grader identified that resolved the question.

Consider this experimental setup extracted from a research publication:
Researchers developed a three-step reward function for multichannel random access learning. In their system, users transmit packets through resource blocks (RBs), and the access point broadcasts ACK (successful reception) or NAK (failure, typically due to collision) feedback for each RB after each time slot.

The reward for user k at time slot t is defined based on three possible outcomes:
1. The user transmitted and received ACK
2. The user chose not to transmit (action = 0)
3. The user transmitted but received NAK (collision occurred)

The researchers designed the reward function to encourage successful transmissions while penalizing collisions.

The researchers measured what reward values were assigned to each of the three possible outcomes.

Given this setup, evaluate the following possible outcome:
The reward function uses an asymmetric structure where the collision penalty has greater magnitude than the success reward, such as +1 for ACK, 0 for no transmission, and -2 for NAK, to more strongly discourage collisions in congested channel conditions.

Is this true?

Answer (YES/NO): NO